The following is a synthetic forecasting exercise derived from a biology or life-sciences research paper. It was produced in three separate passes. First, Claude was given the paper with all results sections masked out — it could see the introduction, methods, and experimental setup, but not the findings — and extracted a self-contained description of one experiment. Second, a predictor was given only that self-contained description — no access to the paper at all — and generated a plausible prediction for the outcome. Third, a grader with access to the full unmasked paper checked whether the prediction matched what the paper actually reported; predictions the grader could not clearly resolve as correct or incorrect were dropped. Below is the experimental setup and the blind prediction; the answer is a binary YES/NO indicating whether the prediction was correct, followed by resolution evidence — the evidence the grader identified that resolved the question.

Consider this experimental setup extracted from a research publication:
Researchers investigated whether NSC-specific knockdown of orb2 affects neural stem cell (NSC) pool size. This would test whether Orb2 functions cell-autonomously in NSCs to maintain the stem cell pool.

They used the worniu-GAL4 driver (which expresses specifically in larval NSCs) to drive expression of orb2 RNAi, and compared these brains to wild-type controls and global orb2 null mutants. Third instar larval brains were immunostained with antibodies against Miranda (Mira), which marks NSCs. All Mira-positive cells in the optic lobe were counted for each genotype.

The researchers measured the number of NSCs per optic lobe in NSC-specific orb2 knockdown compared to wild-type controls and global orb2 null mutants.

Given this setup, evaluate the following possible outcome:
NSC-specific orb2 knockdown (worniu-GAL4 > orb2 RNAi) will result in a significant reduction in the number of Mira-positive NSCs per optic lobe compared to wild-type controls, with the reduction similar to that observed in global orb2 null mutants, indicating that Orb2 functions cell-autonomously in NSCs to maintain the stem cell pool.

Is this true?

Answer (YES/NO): YES